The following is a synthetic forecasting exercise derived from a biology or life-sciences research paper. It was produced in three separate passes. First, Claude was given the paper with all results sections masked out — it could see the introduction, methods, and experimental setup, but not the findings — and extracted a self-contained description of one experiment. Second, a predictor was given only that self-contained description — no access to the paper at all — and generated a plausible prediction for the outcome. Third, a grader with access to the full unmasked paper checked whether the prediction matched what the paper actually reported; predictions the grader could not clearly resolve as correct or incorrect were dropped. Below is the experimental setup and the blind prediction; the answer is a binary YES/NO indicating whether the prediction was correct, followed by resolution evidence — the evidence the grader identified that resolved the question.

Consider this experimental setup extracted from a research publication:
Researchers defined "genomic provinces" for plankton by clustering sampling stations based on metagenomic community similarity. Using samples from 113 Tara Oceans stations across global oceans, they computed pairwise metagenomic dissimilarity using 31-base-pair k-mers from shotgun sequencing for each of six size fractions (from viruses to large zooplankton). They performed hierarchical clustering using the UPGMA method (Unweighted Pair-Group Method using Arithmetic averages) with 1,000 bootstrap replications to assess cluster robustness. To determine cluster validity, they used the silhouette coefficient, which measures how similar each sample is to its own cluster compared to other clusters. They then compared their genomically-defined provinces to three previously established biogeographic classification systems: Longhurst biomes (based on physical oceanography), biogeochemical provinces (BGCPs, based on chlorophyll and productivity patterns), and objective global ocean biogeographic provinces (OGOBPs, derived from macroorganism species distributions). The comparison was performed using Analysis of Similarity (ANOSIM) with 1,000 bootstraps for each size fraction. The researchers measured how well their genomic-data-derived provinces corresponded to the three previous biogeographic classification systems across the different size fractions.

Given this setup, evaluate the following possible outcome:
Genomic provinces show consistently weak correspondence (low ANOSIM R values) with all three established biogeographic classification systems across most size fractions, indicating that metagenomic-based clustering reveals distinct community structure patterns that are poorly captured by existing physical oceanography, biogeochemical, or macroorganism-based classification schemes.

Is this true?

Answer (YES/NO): NO